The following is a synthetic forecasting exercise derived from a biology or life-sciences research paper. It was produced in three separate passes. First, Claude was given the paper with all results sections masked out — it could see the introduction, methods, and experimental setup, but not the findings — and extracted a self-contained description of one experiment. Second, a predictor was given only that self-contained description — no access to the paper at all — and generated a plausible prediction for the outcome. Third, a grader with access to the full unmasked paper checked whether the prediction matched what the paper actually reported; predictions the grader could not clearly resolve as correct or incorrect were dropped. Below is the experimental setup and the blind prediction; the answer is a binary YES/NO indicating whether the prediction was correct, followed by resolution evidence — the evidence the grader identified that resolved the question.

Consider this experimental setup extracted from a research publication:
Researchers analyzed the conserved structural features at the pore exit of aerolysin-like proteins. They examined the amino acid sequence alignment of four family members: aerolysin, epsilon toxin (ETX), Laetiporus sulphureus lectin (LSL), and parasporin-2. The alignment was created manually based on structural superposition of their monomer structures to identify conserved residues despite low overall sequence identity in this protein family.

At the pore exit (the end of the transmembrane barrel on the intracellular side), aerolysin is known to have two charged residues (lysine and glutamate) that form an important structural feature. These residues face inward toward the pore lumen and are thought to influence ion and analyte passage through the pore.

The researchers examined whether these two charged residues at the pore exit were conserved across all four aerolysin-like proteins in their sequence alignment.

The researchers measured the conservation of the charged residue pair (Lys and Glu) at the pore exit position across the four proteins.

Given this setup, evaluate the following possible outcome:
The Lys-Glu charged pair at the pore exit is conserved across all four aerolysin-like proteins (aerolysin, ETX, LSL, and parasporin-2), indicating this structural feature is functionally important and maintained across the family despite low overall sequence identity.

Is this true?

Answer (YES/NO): YES